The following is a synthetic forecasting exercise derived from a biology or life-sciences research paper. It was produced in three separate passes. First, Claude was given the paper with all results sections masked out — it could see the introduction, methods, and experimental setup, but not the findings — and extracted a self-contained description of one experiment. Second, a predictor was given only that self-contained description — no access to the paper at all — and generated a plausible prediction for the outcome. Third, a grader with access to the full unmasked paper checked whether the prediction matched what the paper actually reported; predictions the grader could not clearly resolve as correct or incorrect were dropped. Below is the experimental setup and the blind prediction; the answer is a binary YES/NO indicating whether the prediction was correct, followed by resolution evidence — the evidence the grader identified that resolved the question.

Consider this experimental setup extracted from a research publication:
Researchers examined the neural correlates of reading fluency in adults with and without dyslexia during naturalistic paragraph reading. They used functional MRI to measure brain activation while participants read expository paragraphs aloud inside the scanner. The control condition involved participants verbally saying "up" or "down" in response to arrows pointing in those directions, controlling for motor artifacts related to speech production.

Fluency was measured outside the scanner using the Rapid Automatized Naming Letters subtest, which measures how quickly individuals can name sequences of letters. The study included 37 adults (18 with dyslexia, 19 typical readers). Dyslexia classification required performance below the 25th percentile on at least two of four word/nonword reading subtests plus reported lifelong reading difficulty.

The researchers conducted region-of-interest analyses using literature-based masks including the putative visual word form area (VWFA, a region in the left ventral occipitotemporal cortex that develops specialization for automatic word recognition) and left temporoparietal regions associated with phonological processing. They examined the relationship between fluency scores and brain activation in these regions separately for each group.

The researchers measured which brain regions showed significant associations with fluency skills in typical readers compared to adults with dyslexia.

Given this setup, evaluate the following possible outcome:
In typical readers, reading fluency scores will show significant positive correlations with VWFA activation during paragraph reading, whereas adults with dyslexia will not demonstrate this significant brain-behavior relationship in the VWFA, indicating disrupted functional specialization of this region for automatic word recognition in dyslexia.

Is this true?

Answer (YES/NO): YES